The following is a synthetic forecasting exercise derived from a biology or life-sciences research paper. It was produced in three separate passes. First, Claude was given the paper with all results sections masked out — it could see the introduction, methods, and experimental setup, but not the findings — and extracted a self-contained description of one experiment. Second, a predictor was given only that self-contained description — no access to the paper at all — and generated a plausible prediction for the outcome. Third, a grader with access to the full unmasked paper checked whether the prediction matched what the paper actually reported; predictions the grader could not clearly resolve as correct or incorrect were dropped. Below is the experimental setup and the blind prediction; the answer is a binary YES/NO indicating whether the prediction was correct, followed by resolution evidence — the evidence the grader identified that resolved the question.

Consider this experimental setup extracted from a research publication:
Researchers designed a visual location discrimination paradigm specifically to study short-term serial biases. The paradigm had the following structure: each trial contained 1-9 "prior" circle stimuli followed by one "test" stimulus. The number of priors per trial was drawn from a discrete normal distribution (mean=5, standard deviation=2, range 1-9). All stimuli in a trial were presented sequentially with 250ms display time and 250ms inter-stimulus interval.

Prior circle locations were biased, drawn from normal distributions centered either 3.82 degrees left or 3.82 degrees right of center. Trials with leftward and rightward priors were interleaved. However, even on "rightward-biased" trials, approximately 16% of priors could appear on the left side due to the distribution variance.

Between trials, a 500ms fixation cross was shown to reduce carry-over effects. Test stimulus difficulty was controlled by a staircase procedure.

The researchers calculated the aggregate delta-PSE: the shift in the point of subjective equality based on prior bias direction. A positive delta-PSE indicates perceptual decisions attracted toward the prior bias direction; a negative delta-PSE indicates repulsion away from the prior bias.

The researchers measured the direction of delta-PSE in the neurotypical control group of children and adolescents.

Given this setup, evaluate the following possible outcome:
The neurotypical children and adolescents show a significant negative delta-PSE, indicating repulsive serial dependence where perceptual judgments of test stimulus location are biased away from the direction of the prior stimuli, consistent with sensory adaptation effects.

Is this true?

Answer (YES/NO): NO